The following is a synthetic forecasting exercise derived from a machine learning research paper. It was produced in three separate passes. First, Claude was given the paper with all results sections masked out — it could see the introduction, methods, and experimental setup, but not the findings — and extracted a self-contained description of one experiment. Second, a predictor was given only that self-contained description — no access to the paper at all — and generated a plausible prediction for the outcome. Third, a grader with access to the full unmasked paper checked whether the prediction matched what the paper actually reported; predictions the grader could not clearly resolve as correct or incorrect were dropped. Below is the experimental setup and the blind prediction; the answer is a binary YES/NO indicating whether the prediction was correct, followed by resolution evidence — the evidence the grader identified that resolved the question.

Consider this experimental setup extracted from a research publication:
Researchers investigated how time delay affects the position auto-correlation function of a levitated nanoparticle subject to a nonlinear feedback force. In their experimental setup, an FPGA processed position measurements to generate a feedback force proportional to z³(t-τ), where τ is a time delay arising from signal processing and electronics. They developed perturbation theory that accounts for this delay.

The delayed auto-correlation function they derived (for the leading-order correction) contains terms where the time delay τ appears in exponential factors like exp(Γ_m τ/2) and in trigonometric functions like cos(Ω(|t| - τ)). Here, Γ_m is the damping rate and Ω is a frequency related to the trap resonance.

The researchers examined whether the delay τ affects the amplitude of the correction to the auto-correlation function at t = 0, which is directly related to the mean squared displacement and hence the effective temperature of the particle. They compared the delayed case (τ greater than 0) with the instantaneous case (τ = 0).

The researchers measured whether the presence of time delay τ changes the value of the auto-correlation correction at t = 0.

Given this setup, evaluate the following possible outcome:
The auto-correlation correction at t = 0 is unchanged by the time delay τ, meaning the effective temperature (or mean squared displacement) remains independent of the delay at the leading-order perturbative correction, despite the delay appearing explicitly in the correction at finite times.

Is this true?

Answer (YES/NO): NO